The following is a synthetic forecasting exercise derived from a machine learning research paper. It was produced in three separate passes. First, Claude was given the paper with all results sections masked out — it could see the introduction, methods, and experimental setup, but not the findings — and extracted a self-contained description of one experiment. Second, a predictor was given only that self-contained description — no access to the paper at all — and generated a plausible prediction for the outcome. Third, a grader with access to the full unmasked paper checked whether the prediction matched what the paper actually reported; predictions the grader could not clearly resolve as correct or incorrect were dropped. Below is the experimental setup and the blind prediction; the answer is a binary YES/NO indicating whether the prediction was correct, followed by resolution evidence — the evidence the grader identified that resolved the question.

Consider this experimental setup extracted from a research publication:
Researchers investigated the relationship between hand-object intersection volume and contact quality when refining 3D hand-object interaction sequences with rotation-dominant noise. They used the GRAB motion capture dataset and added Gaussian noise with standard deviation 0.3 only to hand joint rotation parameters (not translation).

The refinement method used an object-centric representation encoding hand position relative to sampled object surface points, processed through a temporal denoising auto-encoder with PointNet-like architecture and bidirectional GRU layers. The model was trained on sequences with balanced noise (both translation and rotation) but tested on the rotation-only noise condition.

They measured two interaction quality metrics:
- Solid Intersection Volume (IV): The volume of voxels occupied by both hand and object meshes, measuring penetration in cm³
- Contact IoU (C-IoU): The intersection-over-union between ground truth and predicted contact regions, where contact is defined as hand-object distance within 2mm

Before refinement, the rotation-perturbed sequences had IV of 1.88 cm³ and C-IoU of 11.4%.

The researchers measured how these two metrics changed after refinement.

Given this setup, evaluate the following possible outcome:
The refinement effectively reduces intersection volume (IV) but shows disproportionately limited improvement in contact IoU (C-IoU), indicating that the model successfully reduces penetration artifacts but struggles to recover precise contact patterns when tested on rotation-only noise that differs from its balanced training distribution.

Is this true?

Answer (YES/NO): NO